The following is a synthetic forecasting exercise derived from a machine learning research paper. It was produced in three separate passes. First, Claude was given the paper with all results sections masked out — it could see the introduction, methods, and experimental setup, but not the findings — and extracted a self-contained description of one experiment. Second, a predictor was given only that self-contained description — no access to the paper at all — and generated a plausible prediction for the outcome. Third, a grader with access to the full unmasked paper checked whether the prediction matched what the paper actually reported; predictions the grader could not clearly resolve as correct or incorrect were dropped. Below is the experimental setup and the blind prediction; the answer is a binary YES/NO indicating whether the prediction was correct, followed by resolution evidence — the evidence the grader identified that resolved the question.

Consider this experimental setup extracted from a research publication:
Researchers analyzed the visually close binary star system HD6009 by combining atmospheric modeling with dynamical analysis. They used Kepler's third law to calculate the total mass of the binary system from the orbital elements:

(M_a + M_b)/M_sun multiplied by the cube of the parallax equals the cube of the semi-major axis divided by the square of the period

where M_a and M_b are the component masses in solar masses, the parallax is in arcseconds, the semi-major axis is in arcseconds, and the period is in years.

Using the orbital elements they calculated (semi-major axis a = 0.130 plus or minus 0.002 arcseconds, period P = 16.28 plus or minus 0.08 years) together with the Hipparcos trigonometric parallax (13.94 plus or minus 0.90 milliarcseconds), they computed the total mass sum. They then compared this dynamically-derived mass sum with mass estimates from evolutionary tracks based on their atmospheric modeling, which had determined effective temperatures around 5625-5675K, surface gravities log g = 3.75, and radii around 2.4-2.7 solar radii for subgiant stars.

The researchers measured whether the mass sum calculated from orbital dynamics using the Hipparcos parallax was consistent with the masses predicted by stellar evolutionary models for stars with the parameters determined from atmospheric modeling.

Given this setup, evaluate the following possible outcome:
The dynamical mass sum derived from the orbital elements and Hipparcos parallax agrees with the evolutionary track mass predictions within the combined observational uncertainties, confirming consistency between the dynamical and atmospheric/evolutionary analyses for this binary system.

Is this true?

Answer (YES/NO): NO